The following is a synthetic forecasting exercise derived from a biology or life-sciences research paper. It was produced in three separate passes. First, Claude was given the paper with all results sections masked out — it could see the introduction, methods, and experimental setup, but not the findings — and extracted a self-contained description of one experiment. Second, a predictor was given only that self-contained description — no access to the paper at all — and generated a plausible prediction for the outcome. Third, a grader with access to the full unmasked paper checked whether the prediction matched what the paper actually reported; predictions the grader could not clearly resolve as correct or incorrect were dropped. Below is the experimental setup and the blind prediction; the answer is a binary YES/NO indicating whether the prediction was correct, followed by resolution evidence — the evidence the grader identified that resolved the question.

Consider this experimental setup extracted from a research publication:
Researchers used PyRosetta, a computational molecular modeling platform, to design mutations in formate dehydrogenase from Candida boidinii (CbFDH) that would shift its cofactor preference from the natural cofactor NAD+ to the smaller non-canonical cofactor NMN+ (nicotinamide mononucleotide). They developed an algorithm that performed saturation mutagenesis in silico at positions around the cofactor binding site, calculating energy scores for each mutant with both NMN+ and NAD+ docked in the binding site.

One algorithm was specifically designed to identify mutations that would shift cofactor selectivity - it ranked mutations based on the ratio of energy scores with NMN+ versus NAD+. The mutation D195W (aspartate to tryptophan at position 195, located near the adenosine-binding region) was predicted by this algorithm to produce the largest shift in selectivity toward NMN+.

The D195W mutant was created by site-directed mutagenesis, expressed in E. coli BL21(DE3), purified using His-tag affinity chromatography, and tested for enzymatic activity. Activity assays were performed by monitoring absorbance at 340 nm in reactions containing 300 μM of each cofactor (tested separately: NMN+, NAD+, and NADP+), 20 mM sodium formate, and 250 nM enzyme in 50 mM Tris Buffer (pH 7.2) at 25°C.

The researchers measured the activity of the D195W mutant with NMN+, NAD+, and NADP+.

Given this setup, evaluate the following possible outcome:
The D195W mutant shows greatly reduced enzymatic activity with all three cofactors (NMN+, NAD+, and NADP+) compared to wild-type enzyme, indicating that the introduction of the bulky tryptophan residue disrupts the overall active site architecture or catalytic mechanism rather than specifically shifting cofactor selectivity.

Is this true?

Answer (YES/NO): YES